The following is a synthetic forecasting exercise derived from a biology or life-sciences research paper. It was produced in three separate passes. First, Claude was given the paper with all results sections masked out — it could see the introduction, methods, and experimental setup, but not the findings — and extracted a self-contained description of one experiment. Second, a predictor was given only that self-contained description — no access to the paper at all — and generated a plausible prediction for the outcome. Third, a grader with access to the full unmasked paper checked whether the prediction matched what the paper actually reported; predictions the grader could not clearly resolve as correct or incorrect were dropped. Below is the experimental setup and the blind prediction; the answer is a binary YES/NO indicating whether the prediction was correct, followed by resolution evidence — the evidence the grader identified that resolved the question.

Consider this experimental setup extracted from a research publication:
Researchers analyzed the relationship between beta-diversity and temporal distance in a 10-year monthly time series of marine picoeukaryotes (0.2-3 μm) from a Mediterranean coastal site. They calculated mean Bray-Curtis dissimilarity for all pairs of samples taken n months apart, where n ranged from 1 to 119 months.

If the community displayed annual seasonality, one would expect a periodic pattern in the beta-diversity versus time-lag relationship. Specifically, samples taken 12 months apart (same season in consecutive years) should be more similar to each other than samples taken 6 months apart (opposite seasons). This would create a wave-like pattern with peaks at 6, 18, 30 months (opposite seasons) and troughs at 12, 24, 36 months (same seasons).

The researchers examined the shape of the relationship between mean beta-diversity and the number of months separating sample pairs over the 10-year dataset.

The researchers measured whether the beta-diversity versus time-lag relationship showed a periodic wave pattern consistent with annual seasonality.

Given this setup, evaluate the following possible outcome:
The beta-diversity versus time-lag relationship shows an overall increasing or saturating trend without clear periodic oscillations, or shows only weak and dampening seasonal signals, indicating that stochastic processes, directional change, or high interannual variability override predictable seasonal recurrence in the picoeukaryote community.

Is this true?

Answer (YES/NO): NO